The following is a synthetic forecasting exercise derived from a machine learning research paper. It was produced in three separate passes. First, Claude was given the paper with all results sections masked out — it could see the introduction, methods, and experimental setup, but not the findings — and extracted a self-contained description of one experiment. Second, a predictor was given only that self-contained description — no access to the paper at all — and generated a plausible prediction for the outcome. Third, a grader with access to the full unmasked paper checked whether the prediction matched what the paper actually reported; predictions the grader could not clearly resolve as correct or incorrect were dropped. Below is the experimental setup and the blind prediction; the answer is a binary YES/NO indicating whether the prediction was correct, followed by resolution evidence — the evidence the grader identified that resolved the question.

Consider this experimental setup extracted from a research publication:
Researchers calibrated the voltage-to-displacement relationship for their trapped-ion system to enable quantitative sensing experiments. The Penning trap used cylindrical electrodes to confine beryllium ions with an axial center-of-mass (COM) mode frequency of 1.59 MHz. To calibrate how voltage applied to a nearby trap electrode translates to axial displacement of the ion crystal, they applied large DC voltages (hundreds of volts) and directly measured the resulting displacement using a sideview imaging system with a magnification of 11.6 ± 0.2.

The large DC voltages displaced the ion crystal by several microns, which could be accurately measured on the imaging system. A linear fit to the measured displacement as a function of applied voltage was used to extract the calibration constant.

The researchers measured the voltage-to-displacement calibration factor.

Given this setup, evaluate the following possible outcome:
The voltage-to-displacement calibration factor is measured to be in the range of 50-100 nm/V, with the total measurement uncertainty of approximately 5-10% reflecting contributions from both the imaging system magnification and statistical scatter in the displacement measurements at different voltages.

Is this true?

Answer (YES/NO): NO